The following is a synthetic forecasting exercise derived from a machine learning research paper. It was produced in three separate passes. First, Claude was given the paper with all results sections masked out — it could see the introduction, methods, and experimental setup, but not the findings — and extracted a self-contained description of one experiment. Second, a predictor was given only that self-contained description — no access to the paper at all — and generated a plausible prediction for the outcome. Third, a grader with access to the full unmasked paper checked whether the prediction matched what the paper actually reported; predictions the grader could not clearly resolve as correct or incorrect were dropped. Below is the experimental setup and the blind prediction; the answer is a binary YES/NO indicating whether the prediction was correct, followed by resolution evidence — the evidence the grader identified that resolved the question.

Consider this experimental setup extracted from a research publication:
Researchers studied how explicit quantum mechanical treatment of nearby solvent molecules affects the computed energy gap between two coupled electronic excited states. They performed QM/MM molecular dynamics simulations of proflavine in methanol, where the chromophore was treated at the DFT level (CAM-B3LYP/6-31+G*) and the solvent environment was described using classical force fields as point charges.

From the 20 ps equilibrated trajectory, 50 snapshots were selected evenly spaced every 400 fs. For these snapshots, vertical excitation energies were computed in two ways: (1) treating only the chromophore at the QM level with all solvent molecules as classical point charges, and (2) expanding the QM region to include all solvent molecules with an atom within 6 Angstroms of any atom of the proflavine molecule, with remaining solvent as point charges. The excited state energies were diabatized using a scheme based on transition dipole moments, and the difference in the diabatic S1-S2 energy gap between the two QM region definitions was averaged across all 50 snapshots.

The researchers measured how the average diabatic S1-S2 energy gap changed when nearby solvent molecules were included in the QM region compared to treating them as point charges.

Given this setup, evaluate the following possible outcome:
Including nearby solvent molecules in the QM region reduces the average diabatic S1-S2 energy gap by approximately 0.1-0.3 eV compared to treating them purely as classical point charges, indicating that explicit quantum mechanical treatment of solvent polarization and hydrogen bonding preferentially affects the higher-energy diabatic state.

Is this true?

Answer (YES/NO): NO